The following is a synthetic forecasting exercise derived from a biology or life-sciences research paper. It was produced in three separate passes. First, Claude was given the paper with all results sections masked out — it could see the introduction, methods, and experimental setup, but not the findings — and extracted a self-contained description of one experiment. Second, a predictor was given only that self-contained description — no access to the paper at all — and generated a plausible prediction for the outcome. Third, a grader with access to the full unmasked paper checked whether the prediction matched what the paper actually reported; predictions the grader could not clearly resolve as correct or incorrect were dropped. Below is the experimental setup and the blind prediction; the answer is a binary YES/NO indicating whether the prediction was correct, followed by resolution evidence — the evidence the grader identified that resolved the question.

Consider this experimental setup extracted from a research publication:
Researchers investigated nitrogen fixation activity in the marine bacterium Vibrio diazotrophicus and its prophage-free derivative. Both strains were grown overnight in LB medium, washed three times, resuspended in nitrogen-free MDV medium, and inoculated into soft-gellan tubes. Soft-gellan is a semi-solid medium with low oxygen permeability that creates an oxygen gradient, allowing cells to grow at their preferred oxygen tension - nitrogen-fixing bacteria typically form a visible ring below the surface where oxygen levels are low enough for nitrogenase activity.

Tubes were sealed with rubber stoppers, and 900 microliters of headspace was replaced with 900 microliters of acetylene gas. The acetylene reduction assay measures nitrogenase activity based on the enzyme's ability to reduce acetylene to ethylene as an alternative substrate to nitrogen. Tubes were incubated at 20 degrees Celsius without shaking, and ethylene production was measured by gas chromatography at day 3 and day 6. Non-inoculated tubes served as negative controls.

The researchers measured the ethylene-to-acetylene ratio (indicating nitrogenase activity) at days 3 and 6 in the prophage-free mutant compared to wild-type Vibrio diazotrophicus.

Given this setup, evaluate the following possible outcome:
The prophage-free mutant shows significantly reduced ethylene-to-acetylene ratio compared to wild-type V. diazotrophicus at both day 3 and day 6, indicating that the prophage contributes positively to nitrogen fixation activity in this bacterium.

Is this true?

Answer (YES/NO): NO